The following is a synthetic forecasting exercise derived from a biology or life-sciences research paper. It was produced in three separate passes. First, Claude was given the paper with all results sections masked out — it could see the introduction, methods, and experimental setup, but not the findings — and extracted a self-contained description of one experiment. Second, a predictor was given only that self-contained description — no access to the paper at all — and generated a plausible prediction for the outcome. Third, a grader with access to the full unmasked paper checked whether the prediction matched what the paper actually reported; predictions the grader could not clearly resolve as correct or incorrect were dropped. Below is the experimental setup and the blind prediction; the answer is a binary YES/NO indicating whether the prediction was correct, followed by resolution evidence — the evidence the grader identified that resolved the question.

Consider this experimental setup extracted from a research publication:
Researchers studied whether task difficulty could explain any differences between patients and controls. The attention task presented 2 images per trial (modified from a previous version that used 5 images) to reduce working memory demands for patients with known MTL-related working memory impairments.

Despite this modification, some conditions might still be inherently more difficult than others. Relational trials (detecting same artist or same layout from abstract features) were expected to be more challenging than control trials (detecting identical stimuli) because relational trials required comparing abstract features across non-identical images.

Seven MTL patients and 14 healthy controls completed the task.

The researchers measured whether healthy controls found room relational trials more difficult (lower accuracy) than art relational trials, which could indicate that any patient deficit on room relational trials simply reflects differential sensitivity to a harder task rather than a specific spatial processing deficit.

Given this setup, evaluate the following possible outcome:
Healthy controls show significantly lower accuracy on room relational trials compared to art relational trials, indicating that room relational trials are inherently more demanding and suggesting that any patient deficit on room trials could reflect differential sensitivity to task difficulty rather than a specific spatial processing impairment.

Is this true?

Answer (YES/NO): NO